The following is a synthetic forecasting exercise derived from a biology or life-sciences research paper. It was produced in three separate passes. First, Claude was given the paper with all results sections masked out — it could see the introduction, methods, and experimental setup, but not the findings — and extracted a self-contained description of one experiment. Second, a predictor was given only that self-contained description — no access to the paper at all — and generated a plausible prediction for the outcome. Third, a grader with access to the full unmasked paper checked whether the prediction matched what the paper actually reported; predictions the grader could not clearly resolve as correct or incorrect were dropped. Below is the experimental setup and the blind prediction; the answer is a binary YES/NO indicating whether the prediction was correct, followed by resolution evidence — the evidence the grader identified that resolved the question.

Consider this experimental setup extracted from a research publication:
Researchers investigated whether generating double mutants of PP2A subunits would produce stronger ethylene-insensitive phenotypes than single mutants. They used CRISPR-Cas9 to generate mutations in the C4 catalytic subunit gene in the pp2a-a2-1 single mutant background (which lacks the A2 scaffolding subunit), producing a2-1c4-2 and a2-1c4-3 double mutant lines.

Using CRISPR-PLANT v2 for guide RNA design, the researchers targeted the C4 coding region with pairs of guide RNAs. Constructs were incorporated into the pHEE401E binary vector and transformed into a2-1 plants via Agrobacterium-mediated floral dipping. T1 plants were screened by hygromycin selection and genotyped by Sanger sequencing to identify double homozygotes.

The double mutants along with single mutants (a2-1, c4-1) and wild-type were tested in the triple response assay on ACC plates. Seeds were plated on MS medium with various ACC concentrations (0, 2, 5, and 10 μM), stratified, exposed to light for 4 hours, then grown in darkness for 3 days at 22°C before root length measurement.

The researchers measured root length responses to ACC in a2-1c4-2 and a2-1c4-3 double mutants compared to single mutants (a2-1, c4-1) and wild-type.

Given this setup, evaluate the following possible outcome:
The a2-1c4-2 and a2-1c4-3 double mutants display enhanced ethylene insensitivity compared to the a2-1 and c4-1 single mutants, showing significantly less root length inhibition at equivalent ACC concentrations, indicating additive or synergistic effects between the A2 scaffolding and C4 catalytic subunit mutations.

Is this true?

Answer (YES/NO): YES